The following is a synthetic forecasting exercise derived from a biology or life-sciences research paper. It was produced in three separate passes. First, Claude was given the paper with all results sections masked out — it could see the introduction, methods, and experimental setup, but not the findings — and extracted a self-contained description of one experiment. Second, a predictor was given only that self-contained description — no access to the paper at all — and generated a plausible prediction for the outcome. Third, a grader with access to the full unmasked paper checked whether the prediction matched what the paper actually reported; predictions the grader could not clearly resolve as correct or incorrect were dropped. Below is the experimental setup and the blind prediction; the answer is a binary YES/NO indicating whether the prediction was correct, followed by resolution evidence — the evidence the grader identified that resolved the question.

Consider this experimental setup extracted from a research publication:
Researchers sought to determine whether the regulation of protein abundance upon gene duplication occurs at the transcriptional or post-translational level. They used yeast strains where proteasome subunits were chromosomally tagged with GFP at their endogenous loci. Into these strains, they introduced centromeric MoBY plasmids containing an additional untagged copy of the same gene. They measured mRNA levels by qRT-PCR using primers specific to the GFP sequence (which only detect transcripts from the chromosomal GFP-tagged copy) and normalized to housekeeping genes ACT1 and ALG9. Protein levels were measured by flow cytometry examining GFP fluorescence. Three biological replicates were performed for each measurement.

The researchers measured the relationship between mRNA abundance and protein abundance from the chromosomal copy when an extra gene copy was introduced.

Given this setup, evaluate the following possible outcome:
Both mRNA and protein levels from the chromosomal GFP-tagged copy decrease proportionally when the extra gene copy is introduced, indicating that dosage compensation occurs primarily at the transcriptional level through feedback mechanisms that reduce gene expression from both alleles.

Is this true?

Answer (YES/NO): NO